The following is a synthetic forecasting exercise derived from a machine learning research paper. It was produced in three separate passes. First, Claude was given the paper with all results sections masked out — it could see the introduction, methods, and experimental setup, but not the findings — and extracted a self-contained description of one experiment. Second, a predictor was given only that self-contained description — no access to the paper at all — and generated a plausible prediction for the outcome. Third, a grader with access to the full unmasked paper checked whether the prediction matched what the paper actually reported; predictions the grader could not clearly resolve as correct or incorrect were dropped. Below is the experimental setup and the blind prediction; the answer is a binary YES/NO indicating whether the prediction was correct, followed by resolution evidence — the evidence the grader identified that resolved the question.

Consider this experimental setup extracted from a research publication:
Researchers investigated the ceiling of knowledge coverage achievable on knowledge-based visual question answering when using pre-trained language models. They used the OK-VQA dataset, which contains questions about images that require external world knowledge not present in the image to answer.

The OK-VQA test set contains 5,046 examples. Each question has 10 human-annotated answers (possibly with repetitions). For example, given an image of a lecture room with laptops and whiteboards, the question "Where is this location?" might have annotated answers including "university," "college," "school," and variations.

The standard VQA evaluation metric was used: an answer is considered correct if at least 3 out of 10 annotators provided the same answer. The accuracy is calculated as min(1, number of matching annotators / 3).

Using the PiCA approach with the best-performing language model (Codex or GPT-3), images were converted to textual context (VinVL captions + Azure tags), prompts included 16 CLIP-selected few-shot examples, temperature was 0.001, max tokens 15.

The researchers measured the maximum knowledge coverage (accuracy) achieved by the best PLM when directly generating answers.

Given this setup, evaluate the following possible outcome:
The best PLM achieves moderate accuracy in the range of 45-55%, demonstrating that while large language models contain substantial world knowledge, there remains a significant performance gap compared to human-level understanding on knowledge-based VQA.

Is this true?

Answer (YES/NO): YES